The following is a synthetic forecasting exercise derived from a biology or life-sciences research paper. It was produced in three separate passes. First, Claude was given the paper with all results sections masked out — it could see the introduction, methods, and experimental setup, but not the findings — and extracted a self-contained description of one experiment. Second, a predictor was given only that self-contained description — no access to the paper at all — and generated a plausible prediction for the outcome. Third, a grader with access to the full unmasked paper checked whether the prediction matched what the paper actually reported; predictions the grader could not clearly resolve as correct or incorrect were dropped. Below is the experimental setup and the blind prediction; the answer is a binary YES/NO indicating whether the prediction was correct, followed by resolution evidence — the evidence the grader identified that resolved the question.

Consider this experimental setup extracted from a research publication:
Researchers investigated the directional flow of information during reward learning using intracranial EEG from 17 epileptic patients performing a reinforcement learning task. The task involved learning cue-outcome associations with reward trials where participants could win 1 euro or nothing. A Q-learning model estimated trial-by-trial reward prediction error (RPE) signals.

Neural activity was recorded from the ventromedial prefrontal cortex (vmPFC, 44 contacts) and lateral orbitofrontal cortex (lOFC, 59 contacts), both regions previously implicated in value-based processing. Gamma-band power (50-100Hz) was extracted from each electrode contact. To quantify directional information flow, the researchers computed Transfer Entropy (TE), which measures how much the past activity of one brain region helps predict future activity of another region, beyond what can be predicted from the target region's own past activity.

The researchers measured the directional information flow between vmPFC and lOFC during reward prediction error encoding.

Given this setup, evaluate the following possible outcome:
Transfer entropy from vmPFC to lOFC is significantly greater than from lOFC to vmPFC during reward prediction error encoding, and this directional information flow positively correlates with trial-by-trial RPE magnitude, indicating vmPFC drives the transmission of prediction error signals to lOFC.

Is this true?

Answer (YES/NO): NO